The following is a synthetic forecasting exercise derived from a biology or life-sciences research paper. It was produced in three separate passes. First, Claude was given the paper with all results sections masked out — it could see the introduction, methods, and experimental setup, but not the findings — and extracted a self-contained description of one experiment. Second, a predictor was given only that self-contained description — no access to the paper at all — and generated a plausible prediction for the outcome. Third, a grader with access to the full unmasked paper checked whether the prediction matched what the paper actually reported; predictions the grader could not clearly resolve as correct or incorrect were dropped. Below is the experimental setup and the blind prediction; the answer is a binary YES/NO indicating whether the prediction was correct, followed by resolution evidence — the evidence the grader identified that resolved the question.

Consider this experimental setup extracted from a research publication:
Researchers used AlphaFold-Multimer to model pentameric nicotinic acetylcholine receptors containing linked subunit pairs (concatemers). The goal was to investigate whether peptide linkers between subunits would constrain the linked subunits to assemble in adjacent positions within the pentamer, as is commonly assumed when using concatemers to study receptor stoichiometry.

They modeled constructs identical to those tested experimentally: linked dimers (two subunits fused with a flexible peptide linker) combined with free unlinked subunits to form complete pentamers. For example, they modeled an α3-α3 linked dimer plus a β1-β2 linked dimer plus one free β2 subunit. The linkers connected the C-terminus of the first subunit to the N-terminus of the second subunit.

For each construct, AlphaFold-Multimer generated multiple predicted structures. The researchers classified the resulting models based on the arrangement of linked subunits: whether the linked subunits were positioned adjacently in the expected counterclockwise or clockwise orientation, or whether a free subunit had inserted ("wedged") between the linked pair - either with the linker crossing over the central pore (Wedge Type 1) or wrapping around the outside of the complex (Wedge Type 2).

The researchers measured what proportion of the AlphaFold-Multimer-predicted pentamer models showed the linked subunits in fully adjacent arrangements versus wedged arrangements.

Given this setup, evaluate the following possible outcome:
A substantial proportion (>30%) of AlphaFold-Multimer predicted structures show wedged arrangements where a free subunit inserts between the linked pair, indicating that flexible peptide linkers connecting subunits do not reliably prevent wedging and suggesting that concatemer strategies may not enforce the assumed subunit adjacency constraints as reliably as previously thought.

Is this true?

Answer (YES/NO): YES